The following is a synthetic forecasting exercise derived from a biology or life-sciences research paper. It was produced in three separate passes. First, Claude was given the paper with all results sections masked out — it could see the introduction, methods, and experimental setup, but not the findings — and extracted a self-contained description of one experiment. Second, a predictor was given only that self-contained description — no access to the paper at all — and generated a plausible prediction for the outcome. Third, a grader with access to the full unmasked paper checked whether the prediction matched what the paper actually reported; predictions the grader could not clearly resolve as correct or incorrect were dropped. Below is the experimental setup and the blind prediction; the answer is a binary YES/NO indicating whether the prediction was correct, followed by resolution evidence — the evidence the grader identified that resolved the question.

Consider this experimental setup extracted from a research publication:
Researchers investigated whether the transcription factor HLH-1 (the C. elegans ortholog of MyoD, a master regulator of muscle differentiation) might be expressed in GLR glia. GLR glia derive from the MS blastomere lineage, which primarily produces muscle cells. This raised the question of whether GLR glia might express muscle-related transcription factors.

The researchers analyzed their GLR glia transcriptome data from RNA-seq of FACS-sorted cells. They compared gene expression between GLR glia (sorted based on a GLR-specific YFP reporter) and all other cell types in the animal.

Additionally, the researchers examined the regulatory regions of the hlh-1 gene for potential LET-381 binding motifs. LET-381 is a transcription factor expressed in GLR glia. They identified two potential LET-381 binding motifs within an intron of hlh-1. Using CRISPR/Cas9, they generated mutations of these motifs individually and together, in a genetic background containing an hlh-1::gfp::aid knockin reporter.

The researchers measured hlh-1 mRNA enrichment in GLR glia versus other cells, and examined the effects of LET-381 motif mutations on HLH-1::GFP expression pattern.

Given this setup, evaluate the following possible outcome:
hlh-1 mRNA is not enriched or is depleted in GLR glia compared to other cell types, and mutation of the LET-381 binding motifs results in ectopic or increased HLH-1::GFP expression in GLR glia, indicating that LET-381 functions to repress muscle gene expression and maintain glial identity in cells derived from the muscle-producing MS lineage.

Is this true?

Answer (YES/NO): NO